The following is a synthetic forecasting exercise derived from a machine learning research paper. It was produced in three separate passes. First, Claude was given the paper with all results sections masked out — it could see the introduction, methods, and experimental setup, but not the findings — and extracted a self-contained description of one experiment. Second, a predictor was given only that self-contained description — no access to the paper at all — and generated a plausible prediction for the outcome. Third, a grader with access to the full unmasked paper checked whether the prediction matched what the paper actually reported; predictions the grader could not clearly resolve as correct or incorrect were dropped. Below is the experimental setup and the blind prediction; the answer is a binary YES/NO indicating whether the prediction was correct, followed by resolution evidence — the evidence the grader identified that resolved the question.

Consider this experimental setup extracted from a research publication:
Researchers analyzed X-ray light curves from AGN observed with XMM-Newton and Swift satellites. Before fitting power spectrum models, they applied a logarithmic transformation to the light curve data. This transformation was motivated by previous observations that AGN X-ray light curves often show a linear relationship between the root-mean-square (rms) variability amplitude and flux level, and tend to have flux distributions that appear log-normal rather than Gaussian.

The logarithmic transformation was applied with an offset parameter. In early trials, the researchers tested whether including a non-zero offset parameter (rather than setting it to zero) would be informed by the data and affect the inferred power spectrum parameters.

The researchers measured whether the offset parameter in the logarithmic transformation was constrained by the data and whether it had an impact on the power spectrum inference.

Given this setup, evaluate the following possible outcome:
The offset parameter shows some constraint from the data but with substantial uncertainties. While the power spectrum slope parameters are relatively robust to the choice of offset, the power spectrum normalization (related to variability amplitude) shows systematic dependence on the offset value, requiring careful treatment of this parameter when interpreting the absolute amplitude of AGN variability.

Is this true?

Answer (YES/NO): NO